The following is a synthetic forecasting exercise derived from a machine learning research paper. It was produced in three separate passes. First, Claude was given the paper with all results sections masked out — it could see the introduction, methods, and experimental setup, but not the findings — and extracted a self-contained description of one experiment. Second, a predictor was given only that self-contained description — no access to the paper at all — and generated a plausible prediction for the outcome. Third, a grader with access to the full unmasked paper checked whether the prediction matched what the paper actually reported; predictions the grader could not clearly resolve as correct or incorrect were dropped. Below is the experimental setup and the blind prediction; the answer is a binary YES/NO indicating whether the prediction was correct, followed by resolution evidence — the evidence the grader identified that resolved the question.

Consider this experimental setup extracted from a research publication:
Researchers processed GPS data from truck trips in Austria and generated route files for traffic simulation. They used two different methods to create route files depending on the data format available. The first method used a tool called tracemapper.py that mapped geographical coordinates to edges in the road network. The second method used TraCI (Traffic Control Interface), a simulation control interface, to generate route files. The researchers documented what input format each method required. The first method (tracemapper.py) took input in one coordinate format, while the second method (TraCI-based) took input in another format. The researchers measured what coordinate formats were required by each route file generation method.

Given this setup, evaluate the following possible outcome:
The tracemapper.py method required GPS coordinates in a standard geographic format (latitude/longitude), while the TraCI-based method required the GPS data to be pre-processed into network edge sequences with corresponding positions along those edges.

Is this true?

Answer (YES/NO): NO